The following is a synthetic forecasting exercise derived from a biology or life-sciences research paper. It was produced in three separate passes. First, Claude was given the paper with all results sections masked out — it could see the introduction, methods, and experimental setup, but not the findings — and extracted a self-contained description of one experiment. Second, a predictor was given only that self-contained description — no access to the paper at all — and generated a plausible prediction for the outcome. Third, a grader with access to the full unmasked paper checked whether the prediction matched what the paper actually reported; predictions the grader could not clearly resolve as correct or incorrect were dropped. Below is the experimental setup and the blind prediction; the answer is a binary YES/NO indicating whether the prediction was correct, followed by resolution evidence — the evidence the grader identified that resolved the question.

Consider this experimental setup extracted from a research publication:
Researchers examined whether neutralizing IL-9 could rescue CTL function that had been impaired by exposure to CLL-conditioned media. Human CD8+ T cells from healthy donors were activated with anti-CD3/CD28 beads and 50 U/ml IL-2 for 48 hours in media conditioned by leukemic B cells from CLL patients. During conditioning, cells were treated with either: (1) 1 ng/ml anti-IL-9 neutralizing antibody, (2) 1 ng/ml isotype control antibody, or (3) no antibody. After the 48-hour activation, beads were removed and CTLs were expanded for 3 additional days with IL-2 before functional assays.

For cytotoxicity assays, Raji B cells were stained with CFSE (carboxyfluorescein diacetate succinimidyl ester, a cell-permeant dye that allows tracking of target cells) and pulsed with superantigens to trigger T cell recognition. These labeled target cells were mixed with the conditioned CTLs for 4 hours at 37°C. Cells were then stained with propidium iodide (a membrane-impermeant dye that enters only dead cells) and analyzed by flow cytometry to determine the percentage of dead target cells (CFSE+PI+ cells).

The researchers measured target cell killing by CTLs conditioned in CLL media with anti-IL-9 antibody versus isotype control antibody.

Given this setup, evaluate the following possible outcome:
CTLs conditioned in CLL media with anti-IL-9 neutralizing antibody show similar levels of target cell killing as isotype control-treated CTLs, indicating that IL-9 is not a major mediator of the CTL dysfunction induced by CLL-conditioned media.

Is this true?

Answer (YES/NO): NO